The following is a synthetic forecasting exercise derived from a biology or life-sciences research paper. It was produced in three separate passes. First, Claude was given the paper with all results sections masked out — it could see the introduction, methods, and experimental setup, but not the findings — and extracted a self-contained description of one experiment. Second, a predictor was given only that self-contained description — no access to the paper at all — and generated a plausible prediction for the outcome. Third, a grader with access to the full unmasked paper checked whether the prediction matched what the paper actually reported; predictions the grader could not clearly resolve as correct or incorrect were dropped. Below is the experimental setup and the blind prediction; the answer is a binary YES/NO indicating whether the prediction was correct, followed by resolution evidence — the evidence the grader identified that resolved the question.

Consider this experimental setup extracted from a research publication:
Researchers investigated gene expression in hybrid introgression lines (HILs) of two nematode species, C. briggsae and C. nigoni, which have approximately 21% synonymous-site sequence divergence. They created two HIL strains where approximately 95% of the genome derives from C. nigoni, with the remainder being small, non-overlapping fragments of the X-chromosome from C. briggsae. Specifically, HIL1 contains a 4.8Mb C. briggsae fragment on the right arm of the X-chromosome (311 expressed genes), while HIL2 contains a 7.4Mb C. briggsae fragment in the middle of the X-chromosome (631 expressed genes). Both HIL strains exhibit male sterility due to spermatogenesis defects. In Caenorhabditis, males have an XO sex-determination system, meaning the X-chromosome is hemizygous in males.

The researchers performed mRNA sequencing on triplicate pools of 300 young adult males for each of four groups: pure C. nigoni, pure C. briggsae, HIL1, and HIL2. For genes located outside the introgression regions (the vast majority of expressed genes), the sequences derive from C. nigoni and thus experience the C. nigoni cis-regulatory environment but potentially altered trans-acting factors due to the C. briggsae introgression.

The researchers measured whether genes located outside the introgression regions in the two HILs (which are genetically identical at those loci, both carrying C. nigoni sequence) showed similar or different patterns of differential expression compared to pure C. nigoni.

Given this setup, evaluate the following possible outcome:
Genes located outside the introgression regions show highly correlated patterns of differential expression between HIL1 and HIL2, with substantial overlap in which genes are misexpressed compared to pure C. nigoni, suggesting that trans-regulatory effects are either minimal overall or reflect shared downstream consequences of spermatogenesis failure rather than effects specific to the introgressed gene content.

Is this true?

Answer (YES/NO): YES